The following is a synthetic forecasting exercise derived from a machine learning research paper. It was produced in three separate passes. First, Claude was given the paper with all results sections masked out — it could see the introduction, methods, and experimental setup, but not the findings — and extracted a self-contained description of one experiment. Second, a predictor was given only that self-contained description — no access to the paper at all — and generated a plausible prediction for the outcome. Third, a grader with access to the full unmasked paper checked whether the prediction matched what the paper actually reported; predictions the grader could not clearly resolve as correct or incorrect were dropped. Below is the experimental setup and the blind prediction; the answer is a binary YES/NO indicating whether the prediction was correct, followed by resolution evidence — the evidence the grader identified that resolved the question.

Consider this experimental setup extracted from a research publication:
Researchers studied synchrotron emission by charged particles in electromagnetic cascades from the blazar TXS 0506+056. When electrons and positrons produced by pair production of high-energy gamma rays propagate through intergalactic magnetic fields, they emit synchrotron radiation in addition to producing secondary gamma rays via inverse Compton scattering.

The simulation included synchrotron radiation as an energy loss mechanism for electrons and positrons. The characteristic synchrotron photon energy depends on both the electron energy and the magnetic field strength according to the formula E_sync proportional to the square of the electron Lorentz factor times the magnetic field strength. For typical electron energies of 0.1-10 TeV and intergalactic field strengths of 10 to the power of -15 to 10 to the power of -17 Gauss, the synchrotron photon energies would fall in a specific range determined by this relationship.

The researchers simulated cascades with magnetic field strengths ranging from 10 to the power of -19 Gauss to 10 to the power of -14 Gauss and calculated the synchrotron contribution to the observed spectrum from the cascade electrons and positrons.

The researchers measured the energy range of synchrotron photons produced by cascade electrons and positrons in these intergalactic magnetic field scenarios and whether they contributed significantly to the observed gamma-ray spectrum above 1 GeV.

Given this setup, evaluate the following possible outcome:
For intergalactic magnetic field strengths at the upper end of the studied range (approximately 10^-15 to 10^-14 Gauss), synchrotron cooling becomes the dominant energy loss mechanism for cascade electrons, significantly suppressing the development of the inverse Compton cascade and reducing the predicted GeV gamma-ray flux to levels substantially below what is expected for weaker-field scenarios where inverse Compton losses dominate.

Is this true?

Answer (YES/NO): NO